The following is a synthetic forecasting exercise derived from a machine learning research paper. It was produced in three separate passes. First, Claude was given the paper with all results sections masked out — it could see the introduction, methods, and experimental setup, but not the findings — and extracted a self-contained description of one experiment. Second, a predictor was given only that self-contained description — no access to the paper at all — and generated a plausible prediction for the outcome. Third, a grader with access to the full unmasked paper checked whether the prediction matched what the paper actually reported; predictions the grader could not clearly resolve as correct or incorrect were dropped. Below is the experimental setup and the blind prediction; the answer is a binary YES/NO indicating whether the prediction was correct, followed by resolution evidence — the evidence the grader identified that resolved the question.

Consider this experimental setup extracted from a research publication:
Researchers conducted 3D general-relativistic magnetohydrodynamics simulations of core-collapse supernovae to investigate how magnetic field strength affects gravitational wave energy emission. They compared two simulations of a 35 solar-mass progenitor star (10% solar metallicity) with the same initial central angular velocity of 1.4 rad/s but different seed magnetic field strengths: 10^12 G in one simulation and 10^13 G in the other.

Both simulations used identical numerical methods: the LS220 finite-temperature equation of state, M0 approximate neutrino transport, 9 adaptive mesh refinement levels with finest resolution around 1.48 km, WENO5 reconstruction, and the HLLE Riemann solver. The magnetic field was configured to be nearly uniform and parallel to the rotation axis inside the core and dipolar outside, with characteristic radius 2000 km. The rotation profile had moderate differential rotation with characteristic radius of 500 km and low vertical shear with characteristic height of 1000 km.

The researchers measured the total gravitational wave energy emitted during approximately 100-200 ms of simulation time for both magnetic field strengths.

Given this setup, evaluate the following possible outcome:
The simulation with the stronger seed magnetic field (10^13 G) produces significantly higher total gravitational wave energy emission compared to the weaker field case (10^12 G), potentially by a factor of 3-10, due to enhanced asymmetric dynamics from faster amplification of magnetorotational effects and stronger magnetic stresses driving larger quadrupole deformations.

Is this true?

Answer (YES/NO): NO